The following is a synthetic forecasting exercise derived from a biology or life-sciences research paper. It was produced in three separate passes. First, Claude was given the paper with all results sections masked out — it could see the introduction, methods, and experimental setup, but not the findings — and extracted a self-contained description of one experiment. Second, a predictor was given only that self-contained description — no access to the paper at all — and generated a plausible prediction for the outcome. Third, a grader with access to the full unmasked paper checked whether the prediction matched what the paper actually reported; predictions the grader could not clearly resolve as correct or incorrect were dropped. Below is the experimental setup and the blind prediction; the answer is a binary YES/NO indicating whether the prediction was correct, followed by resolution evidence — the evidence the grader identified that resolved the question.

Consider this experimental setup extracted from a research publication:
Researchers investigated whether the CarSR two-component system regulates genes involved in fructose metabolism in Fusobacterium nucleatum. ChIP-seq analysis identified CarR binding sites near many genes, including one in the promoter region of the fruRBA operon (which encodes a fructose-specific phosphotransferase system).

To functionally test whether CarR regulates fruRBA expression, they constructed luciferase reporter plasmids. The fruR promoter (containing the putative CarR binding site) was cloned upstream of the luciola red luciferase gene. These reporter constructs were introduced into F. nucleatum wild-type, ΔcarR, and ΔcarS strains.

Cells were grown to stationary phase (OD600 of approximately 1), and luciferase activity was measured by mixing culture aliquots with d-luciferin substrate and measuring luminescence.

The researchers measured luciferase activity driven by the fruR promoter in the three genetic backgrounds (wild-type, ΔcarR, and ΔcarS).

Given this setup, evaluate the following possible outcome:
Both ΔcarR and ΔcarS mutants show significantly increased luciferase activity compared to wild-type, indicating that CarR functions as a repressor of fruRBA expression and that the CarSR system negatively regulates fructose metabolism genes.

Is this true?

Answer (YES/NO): NO